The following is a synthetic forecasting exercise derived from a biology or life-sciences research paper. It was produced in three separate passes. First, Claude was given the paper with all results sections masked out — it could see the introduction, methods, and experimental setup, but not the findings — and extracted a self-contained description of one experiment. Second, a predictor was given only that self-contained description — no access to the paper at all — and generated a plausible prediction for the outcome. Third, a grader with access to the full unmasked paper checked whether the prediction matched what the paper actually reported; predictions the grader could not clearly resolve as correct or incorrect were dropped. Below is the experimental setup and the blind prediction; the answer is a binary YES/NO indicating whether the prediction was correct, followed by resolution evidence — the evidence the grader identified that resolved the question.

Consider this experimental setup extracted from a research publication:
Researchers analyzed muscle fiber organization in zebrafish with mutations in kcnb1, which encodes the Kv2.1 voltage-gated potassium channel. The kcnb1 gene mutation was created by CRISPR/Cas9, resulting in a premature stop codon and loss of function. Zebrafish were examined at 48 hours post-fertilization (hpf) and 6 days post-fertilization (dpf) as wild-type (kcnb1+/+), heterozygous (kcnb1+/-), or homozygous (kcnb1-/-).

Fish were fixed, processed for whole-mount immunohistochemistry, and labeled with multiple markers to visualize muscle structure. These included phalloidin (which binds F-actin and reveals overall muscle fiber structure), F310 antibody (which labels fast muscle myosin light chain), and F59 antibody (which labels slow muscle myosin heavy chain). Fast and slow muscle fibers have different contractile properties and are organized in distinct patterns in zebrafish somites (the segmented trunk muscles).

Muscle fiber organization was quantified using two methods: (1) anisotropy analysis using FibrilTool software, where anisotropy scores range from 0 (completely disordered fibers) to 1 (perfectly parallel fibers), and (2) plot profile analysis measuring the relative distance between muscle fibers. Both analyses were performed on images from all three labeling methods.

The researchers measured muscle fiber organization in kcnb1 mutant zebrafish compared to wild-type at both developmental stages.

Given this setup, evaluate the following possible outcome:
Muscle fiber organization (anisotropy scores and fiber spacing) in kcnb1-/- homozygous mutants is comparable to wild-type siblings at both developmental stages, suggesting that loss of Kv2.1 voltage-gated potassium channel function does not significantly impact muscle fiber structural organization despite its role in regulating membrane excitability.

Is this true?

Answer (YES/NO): YES